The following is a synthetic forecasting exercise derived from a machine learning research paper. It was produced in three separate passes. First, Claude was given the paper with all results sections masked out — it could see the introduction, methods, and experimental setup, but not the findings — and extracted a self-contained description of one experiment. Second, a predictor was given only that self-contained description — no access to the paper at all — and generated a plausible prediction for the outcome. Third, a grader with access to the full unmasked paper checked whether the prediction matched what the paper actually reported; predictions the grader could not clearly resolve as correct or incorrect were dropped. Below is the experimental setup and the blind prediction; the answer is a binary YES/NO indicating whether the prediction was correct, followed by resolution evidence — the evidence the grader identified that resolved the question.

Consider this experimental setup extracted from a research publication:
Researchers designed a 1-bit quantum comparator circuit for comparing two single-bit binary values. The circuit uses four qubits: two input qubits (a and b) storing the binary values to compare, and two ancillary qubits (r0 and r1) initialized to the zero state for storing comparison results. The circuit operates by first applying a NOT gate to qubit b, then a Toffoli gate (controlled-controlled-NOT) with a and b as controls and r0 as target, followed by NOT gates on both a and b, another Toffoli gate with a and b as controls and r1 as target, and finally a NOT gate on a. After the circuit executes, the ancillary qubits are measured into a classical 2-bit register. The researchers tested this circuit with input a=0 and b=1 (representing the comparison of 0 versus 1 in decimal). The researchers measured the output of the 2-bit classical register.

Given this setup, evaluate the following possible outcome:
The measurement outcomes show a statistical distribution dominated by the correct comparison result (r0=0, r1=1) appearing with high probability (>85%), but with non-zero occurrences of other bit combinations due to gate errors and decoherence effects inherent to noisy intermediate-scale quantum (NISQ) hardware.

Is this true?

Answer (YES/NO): NO